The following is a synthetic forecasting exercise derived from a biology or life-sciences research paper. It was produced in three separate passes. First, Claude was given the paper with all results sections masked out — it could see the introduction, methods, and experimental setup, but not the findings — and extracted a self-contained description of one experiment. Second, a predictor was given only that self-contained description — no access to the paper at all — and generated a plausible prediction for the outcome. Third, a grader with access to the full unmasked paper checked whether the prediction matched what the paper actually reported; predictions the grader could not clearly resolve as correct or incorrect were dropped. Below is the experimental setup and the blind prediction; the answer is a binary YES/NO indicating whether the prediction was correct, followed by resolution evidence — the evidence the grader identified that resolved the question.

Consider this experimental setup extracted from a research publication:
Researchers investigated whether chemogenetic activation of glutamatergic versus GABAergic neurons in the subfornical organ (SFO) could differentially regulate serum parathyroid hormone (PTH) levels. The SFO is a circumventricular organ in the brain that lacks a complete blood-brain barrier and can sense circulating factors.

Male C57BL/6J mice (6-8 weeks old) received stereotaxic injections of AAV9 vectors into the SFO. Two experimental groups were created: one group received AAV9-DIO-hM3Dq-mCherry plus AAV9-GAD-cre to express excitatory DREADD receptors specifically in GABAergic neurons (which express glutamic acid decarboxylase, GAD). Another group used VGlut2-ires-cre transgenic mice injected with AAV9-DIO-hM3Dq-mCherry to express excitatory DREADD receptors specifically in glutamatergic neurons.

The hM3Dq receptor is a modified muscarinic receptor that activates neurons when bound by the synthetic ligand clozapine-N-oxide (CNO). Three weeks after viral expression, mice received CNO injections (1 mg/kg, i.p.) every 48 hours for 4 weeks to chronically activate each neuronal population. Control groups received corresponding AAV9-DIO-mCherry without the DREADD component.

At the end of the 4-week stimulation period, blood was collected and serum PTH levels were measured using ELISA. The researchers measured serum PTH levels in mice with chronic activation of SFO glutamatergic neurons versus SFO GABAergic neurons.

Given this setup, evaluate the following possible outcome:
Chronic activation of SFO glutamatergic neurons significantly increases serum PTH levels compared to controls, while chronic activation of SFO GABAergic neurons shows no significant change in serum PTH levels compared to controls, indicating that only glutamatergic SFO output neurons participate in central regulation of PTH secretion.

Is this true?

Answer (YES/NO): NO